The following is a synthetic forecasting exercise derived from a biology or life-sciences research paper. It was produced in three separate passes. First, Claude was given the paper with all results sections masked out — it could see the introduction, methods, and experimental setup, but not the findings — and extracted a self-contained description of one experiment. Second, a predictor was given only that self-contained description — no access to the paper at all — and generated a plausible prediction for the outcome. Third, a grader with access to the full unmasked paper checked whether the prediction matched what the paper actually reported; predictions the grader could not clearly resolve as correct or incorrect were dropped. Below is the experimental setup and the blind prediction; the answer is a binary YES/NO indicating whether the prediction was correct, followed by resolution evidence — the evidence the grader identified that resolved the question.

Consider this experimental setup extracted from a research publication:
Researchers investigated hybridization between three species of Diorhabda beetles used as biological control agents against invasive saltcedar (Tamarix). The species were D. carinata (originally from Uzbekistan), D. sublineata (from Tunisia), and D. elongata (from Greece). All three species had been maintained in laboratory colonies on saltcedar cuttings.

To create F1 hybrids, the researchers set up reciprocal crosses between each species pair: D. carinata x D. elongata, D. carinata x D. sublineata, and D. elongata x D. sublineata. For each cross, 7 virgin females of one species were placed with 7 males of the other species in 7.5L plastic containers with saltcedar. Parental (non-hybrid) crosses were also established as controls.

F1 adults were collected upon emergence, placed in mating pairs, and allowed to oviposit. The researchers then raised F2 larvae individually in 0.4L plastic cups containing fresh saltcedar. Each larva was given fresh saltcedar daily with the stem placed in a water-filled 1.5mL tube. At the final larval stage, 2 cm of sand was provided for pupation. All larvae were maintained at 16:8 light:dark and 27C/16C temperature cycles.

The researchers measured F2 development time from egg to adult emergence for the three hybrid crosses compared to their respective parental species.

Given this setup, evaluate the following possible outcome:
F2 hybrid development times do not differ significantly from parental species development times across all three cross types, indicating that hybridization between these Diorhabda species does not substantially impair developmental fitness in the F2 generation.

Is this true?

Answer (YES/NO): NO